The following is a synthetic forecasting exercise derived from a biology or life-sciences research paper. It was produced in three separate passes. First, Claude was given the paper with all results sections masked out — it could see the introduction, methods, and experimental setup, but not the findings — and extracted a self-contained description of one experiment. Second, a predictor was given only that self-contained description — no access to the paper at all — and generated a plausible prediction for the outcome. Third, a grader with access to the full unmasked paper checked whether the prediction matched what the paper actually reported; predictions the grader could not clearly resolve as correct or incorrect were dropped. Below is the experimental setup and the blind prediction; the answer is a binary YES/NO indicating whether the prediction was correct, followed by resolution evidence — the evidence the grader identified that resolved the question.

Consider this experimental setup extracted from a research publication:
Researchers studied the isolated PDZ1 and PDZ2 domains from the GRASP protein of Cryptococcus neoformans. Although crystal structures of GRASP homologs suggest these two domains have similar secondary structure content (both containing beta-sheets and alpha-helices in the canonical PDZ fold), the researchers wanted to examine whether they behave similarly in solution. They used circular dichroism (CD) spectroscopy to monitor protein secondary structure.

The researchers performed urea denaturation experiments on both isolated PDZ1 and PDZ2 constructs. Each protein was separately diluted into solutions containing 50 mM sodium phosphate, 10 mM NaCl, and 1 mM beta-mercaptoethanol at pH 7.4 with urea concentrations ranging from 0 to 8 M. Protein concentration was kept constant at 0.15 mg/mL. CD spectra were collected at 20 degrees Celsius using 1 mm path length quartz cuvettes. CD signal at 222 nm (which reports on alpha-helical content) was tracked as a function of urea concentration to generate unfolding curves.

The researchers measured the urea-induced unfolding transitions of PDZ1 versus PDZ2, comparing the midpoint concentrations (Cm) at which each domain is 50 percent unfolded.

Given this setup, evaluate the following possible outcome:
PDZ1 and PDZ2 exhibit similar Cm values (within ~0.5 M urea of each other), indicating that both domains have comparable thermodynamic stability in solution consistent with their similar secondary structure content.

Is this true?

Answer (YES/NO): NO